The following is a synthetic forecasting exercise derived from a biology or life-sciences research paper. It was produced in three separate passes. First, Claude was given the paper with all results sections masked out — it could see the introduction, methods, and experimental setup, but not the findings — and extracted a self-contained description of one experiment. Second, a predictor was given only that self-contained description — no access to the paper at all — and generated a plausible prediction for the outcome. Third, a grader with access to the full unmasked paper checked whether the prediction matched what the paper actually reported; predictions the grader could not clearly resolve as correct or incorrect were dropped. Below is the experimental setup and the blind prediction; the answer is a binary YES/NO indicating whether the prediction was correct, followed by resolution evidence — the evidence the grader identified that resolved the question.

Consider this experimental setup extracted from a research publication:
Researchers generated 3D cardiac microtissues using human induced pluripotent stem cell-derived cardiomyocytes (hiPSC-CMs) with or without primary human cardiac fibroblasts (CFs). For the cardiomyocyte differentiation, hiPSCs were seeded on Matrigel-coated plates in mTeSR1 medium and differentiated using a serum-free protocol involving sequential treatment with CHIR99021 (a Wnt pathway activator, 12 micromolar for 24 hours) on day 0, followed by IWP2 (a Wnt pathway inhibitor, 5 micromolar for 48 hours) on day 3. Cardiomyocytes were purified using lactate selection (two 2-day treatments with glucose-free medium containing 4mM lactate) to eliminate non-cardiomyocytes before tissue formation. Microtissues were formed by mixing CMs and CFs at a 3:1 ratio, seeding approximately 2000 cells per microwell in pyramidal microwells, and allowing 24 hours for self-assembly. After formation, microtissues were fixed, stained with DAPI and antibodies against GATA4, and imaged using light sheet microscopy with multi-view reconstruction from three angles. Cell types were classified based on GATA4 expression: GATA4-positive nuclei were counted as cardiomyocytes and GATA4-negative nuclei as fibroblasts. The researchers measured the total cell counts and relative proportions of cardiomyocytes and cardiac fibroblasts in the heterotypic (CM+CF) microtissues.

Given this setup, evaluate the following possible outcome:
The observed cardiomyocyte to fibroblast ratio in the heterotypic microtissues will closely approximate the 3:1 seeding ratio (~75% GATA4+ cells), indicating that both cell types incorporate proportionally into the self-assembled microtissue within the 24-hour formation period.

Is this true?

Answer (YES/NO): YES